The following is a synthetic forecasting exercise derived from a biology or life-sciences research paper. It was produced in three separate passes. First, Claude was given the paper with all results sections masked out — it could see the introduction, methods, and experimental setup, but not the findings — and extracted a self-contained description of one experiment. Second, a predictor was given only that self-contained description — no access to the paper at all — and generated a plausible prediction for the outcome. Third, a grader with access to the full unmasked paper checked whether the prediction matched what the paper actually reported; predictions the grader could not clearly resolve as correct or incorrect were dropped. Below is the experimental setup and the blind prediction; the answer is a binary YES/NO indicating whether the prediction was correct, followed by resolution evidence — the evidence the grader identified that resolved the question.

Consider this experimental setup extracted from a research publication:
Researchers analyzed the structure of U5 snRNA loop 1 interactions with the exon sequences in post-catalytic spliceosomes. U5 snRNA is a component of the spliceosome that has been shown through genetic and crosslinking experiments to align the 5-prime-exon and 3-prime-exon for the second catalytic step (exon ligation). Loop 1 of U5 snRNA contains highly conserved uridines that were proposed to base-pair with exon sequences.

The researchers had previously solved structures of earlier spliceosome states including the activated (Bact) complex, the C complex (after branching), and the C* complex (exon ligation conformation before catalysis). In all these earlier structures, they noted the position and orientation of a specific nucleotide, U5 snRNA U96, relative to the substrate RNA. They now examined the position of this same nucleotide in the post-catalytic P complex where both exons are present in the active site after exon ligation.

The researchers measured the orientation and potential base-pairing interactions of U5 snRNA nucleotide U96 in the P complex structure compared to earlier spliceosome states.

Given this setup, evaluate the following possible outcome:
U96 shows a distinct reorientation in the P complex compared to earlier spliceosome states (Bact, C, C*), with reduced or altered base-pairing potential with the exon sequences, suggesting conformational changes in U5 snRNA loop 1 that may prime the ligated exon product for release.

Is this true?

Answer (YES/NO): NO